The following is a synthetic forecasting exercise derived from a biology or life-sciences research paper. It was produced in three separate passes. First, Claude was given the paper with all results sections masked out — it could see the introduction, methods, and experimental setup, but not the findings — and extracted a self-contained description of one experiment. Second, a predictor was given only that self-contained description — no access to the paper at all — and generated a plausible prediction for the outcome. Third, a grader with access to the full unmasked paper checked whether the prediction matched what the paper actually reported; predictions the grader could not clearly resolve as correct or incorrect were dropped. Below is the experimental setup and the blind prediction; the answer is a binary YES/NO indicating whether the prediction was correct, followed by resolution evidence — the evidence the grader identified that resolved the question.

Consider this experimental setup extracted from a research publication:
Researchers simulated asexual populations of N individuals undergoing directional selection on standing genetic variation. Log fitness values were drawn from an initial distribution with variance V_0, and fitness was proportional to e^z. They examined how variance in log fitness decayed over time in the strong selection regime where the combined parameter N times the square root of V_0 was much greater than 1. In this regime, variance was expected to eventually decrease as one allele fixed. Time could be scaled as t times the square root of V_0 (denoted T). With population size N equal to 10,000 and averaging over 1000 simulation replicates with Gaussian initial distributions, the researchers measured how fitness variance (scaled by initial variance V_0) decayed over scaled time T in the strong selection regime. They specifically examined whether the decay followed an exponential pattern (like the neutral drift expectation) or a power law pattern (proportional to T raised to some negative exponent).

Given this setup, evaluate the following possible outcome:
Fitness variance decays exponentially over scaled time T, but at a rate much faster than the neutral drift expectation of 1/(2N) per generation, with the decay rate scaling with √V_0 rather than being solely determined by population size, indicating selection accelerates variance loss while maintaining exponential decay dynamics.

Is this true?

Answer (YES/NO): NO